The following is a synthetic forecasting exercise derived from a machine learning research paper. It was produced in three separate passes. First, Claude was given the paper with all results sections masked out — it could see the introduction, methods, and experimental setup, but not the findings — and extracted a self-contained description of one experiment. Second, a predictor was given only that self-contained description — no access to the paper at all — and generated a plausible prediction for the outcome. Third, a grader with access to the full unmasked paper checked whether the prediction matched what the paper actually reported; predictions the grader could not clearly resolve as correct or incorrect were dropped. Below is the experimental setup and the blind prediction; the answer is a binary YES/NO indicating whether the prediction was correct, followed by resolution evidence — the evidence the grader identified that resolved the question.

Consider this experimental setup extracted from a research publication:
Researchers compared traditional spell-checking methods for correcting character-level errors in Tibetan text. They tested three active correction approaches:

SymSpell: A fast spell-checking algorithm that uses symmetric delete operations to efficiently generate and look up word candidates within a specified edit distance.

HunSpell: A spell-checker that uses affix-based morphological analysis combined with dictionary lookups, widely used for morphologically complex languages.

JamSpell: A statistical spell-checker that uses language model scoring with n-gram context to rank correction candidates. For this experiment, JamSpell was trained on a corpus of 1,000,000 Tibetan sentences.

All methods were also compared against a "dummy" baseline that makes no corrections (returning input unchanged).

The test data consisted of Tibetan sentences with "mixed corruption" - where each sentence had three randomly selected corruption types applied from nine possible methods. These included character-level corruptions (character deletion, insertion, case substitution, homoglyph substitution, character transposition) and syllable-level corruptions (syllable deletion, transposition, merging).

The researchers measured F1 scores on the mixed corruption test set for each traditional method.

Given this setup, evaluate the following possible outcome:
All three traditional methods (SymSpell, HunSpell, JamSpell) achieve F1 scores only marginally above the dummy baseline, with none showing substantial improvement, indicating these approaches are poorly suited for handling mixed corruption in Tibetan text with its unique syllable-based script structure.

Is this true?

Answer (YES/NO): NO